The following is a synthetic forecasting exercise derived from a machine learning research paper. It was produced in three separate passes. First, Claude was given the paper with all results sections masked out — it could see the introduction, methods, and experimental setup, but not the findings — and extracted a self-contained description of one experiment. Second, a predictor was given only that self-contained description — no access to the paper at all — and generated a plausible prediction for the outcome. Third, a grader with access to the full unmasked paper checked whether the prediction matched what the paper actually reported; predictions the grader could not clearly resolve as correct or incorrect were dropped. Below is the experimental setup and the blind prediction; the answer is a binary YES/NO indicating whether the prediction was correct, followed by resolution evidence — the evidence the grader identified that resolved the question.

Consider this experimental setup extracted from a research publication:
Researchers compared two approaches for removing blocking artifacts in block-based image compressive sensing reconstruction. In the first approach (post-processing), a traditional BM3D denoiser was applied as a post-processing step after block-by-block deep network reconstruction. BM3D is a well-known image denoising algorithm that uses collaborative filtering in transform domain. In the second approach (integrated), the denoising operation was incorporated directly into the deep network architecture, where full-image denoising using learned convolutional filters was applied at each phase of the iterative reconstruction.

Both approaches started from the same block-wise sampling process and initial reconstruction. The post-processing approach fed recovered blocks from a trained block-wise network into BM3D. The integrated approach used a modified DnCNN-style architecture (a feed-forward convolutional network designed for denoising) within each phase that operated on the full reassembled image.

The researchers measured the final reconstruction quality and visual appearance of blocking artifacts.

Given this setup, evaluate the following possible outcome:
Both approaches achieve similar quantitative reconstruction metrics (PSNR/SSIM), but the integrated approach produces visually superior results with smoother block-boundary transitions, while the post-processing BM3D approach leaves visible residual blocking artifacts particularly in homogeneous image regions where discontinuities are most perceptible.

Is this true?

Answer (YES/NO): NO